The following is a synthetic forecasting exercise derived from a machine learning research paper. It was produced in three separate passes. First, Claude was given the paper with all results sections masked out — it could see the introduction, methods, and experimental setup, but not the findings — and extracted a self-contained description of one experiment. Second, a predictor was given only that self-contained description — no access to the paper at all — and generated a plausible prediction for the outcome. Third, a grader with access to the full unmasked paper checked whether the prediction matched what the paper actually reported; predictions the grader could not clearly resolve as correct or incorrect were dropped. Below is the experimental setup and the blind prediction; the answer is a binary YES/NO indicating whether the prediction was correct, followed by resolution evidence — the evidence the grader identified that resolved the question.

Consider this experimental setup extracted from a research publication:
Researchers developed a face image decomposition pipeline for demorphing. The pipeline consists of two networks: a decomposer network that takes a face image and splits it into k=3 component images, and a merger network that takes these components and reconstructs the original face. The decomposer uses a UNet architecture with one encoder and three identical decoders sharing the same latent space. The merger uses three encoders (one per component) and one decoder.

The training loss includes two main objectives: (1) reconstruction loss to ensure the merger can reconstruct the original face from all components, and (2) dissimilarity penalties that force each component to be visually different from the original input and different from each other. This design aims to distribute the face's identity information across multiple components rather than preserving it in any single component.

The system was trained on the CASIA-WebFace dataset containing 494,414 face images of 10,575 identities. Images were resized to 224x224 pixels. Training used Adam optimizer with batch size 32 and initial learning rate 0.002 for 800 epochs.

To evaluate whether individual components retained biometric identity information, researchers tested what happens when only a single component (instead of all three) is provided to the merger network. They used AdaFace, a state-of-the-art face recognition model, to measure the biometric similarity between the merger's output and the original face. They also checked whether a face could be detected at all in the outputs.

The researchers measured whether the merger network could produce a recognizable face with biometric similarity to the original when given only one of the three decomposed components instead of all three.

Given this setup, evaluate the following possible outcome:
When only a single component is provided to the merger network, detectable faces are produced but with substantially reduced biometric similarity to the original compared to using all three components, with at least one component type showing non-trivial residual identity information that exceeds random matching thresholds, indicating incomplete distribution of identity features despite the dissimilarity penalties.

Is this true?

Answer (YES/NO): YES